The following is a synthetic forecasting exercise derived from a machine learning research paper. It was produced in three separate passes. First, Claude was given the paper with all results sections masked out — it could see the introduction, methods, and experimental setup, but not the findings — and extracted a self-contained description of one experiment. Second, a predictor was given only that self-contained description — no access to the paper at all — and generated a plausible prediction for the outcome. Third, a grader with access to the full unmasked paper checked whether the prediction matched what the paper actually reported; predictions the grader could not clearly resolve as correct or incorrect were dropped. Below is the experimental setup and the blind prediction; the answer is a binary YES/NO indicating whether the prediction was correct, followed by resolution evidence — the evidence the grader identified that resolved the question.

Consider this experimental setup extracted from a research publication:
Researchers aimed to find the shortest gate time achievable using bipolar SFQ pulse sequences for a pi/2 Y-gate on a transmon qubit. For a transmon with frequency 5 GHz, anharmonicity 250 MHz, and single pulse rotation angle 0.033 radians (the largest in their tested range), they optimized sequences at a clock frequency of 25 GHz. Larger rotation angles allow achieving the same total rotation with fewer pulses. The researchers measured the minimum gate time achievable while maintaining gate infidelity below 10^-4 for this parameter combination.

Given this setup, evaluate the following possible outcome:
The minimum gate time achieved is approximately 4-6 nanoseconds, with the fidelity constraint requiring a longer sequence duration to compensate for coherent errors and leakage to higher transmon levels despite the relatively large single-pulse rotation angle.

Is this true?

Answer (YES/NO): YES